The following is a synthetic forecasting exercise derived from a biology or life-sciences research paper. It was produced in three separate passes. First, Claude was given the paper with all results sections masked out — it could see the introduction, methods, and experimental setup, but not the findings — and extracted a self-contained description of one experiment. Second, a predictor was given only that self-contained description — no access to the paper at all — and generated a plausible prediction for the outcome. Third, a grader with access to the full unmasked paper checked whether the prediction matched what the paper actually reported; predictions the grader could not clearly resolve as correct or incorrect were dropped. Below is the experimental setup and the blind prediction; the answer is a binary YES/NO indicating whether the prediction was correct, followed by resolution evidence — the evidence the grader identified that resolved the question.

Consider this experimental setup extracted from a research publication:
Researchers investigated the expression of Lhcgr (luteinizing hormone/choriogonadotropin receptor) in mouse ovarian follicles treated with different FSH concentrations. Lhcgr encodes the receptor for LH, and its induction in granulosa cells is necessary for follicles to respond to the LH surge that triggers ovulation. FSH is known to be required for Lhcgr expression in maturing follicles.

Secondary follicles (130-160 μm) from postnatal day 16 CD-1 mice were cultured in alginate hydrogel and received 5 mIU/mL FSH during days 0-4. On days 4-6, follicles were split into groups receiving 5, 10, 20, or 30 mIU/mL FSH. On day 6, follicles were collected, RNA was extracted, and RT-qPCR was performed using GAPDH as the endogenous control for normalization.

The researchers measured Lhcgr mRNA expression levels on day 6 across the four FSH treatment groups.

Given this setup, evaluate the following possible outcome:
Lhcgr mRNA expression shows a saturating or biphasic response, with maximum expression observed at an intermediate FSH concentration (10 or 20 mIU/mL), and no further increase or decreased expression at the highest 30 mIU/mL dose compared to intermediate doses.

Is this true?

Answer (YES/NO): YES